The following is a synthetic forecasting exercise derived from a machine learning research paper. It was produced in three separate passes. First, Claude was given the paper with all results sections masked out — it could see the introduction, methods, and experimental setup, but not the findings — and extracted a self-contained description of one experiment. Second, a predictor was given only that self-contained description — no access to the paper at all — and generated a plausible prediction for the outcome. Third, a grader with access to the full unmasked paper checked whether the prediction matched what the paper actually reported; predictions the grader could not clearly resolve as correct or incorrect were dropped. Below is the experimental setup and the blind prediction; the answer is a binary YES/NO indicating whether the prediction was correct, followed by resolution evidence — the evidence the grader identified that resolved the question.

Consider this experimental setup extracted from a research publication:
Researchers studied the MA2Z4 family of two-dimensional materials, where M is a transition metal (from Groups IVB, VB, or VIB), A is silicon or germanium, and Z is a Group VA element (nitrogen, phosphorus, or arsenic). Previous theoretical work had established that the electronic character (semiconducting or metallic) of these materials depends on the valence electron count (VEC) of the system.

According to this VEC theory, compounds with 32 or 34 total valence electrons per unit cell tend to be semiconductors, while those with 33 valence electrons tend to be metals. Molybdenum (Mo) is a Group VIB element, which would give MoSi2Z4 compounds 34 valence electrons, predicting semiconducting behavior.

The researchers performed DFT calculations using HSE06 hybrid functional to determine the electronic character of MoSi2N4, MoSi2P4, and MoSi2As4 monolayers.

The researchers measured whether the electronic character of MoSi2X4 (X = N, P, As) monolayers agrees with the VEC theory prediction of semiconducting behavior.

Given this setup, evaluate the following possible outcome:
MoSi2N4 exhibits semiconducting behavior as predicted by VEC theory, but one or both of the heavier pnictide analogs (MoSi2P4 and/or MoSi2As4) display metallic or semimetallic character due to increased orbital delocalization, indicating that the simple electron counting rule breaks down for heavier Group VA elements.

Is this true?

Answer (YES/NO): NO